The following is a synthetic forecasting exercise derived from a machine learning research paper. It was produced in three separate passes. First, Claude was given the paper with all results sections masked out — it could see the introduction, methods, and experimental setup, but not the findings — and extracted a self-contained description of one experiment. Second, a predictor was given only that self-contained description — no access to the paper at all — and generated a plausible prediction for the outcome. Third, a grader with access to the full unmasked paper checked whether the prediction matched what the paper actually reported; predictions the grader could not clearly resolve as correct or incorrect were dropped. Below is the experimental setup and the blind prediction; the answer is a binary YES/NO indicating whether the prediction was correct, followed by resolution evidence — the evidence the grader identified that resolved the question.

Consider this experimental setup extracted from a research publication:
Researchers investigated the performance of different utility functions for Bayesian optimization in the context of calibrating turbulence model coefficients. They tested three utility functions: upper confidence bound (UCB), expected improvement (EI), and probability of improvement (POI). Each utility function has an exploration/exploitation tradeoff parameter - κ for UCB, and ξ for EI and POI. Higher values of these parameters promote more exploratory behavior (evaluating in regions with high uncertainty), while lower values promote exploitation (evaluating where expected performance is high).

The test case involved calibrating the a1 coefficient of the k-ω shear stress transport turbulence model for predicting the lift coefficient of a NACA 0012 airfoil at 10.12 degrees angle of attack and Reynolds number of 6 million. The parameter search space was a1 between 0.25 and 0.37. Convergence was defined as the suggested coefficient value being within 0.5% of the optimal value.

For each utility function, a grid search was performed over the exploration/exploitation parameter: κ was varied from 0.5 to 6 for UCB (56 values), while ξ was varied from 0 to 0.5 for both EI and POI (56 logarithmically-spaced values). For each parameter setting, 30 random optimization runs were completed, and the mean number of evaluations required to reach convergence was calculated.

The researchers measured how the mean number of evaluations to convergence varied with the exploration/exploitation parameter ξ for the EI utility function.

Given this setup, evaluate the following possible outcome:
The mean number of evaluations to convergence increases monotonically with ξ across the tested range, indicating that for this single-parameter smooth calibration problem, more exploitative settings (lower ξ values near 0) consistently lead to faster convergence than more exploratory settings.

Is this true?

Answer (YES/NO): NO